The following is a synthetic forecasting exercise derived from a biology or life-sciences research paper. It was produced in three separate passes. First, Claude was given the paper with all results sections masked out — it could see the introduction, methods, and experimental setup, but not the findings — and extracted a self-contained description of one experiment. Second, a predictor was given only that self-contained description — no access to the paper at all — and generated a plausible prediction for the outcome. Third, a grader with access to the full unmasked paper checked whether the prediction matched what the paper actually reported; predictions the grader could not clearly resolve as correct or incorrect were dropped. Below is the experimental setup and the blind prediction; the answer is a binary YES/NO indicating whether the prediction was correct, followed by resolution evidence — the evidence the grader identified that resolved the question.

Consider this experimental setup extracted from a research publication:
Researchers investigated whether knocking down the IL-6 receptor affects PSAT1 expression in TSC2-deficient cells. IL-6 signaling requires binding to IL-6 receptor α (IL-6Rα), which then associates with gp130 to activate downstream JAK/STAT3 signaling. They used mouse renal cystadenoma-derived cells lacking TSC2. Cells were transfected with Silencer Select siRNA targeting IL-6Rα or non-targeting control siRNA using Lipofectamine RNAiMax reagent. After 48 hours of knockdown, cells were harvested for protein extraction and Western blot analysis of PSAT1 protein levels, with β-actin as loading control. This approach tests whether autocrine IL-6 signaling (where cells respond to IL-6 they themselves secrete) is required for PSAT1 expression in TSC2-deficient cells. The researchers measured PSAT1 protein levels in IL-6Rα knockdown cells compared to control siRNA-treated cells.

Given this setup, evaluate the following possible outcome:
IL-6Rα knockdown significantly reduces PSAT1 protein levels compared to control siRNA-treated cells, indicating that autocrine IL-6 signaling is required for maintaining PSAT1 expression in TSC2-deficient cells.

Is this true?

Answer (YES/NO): YES